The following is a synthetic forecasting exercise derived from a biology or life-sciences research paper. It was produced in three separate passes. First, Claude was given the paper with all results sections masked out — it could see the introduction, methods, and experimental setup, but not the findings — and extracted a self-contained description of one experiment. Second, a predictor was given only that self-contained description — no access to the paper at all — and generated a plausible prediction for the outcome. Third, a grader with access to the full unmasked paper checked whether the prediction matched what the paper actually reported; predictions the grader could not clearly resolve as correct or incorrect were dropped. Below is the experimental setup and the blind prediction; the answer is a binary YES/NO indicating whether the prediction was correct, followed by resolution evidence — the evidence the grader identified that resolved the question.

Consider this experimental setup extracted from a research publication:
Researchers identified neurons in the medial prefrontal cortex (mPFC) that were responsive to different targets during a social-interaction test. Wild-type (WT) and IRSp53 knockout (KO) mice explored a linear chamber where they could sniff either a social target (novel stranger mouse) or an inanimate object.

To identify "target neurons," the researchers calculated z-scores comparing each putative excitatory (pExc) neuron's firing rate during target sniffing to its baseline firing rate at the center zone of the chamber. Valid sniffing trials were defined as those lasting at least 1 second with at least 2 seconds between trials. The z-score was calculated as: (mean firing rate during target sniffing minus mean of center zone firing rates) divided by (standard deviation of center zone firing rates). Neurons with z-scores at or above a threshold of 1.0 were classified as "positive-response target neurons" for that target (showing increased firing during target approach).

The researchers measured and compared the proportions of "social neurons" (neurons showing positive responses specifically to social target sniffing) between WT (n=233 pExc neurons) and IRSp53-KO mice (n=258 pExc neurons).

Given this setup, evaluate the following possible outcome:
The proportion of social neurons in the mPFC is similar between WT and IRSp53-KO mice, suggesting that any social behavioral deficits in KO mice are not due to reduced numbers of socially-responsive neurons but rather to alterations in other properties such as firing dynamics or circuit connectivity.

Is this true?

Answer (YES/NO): NO